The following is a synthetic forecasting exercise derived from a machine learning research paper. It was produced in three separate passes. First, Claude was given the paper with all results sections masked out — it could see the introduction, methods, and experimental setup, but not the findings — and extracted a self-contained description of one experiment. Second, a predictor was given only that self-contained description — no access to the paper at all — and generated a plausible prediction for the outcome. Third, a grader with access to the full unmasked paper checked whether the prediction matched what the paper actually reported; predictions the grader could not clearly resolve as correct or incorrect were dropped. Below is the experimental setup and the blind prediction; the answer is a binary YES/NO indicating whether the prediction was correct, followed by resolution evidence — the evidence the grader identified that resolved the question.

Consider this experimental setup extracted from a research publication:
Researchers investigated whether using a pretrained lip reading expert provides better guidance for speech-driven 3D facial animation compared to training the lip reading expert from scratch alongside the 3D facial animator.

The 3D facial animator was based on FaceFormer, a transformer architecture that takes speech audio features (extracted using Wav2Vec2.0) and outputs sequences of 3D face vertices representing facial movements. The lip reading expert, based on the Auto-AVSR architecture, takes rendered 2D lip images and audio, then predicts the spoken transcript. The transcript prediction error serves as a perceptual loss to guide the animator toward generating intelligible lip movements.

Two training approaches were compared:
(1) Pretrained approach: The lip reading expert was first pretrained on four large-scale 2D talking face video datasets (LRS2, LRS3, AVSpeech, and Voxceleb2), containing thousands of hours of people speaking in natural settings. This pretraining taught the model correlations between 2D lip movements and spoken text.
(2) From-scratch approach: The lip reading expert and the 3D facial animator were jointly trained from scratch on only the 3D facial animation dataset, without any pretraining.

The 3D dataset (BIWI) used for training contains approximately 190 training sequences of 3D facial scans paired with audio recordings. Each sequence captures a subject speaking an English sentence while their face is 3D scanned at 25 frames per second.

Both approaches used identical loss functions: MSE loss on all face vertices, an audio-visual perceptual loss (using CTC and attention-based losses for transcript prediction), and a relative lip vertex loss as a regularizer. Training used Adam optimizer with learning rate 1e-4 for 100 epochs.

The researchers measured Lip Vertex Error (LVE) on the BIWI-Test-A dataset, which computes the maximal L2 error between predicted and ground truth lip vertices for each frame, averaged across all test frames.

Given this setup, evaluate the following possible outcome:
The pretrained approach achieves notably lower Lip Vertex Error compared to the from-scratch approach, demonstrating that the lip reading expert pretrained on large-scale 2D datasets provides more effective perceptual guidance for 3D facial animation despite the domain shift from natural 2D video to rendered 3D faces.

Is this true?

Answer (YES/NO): YES